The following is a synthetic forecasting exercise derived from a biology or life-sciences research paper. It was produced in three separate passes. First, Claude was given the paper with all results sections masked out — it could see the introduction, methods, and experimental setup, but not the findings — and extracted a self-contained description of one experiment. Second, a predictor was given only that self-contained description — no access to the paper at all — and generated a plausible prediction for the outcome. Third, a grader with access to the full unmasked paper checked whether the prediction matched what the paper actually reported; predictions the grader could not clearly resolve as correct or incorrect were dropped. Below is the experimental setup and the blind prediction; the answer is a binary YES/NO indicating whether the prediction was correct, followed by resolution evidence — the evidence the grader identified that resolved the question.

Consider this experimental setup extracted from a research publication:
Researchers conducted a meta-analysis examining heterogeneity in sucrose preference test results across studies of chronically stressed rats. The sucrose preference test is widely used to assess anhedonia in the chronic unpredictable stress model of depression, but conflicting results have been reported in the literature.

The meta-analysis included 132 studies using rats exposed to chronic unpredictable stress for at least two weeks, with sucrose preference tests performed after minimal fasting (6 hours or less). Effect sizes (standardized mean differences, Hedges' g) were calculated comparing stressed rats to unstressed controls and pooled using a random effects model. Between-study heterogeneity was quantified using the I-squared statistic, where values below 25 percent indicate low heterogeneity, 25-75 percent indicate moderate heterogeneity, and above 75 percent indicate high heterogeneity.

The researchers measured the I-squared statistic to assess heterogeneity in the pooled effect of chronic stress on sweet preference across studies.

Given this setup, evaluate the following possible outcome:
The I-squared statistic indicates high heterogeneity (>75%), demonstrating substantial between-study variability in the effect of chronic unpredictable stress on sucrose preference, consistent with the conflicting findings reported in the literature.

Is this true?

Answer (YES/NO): YES